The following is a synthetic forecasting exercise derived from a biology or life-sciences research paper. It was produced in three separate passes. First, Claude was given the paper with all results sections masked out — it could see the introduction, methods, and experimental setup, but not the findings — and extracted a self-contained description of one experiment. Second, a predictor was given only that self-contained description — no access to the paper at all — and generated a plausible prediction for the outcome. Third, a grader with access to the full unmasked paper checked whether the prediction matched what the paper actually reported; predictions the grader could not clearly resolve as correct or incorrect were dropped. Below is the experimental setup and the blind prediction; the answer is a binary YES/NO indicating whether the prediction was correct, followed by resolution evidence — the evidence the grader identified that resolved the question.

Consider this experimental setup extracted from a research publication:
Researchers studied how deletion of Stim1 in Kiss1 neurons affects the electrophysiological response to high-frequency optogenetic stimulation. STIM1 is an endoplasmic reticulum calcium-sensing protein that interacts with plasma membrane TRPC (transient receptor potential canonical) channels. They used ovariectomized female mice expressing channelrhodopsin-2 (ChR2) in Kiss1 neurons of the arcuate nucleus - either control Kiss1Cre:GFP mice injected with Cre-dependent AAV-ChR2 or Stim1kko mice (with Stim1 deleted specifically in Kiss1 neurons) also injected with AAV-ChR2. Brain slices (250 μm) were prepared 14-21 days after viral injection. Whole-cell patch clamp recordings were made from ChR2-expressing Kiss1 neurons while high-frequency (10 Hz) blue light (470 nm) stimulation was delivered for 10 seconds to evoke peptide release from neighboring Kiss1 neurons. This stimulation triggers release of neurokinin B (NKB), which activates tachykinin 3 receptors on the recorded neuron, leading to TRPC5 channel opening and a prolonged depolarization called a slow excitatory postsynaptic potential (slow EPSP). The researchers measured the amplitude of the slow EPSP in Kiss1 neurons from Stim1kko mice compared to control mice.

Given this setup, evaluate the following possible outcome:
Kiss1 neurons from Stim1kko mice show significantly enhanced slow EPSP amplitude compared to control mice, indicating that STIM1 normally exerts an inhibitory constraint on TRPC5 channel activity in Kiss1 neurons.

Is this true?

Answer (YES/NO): YES